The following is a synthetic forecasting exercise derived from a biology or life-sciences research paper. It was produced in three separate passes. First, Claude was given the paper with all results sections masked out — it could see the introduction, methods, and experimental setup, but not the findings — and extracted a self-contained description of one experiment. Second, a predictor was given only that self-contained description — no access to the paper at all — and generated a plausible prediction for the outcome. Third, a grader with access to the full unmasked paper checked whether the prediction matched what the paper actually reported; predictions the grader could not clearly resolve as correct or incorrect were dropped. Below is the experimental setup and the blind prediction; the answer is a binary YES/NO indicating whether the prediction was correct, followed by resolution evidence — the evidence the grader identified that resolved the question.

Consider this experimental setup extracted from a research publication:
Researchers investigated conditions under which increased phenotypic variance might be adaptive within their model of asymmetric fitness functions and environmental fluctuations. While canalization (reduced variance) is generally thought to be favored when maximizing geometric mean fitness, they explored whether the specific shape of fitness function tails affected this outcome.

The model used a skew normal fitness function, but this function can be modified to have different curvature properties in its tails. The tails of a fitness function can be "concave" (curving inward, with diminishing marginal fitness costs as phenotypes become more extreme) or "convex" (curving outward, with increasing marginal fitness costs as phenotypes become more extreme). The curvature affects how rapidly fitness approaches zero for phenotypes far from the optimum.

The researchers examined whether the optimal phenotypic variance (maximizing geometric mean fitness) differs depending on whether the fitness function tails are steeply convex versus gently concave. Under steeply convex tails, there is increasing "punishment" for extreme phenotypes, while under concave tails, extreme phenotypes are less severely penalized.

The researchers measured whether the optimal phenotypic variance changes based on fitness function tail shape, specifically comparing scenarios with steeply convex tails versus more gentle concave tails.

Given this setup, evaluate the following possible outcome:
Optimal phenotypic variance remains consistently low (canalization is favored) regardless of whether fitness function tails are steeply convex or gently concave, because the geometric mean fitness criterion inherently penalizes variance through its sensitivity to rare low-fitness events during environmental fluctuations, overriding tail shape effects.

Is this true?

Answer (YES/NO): NO